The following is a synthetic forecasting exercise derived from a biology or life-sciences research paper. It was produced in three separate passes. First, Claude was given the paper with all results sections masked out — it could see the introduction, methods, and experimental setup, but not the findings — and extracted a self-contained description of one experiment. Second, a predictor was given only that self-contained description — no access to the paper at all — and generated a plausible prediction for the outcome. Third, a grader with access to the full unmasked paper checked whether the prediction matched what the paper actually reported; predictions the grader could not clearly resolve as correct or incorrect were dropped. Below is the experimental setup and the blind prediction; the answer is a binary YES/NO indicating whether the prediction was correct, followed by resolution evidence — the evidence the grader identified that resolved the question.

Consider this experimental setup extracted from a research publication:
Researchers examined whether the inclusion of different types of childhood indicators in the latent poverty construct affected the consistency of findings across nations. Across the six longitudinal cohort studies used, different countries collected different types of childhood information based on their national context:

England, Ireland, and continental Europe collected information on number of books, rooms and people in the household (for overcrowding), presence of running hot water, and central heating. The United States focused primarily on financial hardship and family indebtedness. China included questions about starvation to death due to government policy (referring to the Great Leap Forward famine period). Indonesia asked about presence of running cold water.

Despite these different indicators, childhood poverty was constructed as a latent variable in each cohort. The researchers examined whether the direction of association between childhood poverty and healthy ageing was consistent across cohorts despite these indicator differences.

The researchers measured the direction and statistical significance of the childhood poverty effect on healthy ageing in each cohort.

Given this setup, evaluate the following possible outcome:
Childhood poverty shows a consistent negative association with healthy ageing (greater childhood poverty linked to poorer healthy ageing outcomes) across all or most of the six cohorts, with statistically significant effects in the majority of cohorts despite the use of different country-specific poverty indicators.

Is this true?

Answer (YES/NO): YES